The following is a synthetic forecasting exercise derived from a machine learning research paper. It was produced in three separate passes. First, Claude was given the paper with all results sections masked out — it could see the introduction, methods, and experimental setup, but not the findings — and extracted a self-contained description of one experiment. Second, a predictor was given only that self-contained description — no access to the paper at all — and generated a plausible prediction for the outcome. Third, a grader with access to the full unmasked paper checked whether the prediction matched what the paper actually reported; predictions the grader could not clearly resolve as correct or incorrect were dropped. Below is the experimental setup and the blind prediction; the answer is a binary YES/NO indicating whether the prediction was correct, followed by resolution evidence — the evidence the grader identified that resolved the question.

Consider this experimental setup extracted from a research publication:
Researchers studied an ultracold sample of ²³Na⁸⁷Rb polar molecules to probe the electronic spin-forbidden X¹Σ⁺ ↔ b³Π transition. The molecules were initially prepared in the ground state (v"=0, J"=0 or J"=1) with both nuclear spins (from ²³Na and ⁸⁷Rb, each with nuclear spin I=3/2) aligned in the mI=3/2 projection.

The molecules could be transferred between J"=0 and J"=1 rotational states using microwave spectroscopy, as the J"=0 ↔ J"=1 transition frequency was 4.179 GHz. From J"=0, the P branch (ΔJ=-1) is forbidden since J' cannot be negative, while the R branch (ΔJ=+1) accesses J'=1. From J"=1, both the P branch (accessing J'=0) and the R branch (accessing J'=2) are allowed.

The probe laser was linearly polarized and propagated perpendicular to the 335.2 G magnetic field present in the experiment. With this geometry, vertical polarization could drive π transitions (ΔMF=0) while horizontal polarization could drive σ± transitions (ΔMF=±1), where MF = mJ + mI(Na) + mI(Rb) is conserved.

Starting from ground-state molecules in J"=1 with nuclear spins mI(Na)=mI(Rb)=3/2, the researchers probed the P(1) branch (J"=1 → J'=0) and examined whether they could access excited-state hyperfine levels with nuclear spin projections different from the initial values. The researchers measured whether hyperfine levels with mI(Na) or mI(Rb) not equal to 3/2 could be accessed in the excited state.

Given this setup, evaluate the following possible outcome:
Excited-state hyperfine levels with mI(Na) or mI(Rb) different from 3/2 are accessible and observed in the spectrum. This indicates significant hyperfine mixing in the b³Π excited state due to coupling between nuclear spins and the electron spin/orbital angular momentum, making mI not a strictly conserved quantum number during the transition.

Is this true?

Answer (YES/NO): NO